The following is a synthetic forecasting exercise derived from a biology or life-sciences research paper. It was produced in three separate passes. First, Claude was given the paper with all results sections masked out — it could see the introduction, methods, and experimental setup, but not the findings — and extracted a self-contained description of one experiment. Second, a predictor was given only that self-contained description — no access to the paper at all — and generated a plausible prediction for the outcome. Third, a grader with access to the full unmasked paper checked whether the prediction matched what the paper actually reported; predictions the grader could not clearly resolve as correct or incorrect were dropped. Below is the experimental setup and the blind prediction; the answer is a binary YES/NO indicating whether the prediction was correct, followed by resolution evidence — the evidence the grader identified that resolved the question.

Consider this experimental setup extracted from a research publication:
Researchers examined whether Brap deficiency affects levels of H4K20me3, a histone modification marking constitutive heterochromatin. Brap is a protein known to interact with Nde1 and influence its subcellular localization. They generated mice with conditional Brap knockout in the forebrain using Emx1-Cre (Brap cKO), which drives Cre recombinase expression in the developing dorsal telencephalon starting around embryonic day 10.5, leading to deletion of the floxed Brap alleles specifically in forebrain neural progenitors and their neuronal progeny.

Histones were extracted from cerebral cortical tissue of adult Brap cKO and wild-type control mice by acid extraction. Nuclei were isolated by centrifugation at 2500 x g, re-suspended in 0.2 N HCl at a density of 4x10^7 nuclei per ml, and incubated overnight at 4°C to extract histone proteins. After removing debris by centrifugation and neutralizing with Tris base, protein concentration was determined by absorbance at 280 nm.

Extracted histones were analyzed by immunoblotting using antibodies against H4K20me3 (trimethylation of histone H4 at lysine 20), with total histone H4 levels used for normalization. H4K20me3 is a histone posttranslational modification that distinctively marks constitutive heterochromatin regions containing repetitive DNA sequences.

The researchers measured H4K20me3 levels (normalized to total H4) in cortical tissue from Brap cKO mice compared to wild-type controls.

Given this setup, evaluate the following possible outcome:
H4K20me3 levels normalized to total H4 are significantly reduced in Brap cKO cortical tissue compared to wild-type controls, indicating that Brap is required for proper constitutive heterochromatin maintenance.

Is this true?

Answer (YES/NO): NO